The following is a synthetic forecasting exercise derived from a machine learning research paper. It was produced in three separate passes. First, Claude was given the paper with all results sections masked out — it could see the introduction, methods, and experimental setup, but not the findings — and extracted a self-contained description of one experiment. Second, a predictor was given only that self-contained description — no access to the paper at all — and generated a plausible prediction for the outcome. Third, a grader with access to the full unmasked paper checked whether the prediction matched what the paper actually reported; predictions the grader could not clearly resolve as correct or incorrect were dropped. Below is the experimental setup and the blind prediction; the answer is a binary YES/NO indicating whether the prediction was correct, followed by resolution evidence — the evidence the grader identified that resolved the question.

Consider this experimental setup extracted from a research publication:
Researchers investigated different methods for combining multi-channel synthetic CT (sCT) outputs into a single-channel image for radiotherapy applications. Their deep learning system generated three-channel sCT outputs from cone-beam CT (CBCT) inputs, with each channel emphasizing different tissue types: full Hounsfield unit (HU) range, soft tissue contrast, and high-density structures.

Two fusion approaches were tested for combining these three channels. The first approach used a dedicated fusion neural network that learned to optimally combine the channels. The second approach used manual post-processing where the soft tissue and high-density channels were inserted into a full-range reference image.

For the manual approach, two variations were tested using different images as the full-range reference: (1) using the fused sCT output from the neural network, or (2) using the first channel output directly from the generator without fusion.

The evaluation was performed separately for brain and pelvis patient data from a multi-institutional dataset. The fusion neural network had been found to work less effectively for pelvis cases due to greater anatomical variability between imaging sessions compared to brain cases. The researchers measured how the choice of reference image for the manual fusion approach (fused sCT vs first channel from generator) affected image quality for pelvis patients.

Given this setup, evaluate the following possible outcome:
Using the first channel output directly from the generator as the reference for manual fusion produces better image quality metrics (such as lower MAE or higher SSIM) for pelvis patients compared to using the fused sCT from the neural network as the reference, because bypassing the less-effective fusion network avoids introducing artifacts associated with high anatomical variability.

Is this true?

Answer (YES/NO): YES